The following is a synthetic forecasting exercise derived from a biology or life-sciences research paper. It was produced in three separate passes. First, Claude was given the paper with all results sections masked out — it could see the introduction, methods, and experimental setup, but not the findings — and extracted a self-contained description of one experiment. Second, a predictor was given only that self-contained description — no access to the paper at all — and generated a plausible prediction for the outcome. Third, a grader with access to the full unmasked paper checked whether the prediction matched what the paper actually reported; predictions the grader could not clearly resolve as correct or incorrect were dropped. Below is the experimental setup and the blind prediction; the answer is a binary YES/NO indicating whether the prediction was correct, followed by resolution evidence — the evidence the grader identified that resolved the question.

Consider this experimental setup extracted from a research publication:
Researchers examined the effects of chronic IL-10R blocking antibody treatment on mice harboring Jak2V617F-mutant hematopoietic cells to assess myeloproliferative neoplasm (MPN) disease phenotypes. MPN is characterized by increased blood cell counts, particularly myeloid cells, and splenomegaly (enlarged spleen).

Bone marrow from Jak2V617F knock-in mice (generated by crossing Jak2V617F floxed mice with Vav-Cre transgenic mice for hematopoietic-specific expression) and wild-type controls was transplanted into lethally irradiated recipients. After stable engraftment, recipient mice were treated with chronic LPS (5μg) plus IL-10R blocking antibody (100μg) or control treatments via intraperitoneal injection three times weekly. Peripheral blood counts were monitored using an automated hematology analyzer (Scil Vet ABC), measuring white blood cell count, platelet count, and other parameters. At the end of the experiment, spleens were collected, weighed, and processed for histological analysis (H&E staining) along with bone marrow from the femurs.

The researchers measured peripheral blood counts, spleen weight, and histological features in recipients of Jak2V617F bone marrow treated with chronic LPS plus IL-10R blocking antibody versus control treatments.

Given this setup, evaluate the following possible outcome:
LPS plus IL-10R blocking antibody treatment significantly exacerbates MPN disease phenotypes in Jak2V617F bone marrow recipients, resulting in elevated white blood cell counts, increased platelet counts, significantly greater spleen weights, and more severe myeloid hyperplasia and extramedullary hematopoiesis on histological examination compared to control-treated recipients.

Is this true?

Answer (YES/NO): NO